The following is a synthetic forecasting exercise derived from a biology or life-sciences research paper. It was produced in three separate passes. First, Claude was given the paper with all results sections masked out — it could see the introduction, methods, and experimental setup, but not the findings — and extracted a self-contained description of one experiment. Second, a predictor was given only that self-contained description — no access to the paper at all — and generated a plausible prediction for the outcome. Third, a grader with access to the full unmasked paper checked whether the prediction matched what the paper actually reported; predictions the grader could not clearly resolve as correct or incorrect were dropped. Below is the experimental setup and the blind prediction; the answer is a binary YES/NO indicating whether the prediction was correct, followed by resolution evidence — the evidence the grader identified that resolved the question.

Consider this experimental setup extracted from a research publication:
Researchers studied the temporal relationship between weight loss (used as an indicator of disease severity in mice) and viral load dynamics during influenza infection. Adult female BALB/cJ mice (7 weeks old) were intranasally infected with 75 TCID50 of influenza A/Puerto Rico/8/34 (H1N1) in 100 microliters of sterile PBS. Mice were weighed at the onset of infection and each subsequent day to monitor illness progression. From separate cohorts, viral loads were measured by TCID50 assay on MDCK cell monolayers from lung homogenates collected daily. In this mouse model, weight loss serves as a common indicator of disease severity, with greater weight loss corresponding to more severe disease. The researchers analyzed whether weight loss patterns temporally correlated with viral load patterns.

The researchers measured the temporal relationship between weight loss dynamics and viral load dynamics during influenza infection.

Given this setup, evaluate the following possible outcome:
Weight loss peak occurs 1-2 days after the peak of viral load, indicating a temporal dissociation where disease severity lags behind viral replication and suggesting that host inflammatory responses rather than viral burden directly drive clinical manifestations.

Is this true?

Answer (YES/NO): NO